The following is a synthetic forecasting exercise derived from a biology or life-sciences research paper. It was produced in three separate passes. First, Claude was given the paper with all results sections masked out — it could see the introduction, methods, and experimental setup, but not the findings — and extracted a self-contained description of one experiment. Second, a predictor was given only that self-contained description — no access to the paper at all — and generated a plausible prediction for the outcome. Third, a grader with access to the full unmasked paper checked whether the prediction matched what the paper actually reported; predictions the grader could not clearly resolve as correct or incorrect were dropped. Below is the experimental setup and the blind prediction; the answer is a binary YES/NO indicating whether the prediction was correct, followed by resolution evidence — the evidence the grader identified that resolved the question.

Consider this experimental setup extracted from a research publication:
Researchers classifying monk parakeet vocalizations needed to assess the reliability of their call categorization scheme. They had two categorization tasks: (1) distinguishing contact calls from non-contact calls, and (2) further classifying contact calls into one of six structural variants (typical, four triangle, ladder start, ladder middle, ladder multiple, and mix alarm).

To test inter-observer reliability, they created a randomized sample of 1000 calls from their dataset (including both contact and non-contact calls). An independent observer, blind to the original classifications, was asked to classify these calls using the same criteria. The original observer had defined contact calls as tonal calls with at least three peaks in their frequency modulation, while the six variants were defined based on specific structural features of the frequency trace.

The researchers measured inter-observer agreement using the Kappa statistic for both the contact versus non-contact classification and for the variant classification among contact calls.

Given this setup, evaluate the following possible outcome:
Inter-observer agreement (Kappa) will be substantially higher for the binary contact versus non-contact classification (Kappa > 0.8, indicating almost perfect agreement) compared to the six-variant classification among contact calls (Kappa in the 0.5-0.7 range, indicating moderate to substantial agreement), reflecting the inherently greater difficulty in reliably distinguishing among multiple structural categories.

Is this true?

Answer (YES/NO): YES